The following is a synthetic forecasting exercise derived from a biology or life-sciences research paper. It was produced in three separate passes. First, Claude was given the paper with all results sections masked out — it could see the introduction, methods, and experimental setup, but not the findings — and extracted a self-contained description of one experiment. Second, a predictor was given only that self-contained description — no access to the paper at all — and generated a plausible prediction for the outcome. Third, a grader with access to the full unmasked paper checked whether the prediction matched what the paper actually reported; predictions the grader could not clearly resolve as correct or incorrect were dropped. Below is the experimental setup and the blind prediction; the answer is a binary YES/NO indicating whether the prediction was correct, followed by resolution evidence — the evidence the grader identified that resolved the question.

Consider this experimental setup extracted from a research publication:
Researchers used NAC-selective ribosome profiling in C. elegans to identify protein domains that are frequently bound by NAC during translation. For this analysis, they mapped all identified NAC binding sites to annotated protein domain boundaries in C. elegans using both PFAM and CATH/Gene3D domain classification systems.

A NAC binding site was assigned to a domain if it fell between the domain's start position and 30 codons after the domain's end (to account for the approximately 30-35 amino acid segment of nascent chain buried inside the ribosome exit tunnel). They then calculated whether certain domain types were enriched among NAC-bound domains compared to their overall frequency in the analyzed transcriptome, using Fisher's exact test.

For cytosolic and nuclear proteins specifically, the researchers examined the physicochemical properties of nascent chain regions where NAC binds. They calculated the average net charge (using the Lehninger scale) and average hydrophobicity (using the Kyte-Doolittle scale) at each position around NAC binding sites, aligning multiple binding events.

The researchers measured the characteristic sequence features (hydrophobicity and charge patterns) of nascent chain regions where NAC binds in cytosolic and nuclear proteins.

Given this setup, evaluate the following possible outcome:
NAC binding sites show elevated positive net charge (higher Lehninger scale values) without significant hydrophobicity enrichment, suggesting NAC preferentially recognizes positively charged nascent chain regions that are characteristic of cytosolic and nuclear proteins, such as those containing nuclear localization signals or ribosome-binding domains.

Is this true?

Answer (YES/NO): NO